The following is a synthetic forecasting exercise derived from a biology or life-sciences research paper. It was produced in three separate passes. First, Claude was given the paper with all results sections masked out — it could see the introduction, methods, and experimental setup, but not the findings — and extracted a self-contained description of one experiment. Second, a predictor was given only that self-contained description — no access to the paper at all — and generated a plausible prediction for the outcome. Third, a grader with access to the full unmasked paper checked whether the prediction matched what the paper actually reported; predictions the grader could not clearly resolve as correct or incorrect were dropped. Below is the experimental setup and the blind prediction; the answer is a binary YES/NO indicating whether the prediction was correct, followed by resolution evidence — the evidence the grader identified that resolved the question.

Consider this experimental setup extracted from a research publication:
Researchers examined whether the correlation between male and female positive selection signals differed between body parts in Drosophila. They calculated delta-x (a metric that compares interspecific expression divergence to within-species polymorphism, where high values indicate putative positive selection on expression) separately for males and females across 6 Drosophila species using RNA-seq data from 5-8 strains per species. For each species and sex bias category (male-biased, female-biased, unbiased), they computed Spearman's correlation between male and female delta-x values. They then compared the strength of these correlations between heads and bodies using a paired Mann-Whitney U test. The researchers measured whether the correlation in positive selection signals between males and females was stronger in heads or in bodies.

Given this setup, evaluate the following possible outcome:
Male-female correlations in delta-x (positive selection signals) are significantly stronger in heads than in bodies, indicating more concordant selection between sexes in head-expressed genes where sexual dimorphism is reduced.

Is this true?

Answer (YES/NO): NO